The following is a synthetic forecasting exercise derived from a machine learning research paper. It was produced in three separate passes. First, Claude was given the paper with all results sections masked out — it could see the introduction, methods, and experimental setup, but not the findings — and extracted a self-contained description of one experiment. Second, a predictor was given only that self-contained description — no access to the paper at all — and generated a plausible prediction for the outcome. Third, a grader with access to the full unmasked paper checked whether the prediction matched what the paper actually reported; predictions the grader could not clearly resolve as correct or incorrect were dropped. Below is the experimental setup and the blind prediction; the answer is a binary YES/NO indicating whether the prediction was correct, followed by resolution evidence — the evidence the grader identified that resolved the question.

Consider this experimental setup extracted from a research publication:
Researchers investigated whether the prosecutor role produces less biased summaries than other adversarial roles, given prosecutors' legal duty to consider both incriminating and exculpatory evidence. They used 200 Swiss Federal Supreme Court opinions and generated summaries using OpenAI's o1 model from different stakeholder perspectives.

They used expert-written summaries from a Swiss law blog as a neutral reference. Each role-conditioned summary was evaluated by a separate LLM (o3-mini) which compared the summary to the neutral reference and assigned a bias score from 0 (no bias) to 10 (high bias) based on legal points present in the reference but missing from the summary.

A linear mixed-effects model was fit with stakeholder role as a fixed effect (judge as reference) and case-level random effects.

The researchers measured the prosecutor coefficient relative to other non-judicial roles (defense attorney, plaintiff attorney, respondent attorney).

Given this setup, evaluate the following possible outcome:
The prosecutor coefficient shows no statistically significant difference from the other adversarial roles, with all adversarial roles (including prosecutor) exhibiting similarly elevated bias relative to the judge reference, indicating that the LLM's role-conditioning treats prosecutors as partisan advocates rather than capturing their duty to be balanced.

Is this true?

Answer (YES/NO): NO